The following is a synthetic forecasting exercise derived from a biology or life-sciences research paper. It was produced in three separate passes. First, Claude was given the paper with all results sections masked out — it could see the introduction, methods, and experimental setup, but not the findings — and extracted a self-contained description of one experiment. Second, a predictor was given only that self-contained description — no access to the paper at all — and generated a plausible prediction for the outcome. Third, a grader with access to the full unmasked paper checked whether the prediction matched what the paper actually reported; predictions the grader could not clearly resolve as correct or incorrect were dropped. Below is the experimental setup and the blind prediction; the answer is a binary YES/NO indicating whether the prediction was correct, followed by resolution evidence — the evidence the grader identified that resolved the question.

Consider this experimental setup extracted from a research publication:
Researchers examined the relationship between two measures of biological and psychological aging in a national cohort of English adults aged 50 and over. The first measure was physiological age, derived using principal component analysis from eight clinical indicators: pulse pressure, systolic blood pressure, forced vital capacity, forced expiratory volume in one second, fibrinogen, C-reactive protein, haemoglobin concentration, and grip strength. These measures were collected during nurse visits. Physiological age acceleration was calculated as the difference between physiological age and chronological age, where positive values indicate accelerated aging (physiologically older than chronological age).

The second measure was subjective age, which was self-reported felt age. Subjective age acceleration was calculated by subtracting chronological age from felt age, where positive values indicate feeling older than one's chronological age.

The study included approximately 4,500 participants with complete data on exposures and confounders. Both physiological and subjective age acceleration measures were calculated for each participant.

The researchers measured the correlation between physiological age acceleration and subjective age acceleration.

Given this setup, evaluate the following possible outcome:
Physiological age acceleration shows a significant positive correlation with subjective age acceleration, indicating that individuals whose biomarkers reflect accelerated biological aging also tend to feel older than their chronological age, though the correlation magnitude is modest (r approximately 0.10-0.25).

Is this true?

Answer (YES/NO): NO